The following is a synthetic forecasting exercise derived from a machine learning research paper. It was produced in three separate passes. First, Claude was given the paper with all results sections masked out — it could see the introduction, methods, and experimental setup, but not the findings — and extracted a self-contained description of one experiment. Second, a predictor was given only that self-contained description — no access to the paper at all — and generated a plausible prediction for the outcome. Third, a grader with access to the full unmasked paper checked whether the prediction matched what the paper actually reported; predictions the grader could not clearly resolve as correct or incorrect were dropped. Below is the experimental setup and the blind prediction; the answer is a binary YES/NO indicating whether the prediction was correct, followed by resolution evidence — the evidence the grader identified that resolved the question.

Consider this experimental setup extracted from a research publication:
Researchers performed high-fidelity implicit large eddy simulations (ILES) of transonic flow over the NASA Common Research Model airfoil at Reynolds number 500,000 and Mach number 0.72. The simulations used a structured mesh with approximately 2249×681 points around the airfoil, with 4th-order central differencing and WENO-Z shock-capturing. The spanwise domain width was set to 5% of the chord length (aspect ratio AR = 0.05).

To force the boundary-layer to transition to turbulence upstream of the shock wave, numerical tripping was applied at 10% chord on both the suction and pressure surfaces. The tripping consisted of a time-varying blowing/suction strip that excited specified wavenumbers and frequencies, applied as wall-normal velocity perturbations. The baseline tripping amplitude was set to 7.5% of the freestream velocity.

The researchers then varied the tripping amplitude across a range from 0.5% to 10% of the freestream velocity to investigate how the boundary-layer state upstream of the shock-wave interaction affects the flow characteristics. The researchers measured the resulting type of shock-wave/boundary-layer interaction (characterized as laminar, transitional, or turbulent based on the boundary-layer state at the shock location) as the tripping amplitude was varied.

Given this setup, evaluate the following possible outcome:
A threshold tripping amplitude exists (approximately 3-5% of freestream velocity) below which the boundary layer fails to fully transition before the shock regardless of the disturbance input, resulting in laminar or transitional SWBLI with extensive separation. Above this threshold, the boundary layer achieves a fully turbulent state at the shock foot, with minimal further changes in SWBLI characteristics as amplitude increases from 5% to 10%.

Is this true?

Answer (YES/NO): NO